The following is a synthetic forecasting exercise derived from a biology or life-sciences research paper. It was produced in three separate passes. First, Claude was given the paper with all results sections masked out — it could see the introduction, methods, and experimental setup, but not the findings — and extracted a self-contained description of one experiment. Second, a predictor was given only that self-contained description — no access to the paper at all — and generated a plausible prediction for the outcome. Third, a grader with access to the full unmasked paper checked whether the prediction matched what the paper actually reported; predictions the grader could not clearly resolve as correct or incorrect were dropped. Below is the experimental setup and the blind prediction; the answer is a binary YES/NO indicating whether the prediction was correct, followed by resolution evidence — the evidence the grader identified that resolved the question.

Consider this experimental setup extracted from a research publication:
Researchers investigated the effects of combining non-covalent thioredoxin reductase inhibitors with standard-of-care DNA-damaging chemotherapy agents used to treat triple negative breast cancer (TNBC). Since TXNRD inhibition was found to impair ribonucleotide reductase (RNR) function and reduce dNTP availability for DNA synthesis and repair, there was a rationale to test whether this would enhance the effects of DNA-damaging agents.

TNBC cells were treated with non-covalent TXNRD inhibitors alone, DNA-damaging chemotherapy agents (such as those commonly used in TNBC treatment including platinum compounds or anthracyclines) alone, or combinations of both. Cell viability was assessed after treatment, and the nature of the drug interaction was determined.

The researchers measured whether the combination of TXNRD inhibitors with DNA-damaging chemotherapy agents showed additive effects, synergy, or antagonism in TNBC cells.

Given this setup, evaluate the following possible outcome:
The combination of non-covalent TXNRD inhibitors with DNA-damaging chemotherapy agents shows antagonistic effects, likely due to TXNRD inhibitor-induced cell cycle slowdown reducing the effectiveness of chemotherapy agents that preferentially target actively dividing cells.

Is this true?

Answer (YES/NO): NO